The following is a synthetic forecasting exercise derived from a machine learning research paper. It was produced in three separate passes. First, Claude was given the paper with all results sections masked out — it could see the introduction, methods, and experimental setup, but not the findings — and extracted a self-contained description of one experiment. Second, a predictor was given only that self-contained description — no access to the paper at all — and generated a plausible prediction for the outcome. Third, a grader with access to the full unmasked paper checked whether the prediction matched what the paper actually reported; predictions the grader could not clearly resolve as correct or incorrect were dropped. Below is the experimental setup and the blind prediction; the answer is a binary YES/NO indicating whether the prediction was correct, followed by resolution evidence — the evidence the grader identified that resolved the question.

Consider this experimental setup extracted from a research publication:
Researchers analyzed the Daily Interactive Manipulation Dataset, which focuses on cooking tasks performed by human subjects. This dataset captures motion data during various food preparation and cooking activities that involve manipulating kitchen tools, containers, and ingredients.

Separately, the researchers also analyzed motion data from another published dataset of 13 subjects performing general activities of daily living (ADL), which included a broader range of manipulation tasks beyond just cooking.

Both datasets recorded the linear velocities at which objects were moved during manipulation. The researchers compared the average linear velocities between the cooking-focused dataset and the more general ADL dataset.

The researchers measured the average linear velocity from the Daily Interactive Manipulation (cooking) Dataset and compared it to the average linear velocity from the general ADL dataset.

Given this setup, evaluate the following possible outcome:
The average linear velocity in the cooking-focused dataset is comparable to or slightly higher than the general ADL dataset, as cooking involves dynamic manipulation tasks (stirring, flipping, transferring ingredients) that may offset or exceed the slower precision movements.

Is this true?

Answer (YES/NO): NO